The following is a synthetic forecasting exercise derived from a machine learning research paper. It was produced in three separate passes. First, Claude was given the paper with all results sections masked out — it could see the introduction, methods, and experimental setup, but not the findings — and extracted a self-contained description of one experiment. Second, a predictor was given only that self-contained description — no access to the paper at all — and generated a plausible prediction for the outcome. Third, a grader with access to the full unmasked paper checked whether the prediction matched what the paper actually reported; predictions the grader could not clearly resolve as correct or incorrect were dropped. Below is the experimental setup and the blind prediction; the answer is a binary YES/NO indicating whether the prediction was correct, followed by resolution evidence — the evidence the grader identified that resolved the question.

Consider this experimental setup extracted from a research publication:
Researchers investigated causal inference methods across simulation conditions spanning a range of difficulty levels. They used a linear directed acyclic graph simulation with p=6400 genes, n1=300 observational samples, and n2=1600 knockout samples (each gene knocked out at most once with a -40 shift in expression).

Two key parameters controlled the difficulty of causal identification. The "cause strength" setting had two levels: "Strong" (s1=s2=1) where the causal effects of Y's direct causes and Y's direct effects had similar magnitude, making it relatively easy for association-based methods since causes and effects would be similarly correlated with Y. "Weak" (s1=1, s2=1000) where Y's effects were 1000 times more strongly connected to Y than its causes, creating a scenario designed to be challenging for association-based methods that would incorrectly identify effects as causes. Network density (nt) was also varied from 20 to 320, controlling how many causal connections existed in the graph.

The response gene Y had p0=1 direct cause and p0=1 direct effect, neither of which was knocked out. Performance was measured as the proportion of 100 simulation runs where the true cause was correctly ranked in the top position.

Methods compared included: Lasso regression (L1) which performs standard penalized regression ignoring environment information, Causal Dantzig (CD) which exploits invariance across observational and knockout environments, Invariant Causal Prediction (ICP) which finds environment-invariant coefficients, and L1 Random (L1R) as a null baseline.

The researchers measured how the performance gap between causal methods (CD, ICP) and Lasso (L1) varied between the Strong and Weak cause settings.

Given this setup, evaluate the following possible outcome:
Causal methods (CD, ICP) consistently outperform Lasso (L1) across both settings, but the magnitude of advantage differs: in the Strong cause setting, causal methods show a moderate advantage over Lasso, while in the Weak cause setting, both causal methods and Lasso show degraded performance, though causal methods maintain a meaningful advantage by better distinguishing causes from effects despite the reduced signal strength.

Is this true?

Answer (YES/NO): NO